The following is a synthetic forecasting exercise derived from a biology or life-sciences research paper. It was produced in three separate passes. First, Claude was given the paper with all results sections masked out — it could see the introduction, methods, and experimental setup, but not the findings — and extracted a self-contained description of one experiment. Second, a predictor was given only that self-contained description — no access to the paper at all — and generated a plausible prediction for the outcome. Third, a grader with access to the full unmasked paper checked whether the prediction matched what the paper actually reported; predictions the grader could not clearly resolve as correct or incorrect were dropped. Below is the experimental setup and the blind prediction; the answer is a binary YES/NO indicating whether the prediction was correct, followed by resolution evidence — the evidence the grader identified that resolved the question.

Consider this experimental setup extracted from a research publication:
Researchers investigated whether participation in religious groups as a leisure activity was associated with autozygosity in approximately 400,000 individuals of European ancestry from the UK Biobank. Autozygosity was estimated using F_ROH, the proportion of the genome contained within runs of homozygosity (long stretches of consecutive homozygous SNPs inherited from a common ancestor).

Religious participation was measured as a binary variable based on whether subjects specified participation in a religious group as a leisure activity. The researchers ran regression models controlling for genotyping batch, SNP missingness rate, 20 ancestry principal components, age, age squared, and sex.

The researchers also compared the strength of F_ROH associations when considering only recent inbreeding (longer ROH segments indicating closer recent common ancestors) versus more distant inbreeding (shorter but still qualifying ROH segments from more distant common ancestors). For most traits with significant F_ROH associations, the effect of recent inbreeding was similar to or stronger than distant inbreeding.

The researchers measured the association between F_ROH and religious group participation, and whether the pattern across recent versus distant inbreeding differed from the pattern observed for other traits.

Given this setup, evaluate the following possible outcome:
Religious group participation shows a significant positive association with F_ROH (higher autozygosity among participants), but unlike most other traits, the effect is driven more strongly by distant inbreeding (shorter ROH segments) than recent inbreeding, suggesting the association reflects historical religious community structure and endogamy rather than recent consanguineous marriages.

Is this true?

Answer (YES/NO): YES